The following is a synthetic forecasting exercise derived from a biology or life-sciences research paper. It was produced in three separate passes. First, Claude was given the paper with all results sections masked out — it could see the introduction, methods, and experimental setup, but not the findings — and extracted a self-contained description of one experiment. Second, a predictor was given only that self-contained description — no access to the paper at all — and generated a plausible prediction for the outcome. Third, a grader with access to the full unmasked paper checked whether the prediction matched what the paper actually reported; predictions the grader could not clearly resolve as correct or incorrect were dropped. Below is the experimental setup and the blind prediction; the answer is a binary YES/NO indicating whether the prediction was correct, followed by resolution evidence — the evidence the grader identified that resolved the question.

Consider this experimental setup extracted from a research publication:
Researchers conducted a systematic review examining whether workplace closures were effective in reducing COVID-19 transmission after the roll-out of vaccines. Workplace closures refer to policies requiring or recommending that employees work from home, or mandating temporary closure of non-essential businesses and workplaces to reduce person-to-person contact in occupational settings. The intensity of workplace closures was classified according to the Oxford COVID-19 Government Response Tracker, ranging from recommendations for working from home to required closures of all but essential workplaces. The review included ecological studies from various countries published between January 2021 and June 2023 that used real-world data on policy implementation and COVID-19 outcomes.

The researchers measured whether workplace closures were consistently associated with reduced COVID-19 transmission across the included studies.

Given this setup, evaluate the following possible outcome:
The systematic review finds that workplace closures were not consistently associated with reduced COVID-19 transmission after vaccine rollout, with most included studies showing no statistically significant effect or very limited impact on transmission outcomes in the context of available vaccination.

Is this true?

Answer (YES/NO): NO